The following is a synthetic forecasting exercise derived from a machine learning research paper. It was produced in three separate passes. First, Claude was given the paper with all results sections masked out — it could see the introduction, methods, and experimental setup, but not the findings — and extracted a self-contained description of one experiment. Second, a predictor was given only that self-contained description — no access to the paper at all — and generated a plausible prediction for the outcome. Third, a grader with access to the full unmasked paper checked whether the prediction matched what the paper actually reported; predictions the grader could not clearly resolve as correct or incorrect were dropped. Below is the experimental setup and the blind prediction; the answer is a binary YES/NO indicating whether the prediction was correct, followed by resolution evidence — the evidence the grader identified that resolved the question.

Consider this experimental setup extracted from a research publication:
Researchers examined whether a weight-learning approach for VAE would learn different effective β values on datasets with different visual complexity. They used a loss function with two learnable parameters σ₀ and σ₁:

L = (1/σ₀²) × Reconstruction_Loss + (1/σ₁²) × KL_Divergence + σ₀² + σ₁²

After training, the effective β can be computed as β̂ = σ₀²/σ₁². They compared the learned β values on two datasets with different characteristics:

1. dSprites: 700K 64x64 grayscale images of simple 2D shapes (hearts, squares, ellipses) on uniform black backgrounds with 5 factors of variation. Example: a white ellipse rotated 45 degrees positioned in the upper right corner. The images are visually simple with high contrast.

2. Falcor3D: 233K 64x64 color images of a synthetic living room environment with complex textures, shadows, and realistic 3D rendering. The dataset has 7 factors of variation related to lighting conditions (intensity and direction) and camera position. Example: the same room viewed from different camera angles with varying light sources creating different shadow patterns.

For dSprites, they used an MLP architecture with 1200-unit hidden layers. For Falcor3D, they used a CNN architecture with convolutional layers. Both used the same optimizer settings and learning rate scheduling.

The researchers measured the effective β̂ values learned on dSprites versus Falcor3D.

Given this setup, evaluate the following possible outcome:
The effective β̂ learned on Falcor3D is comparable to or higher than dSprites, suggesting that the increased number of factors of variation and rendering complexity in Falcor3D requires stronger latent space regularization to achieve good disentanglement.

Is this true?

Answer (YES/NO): YES